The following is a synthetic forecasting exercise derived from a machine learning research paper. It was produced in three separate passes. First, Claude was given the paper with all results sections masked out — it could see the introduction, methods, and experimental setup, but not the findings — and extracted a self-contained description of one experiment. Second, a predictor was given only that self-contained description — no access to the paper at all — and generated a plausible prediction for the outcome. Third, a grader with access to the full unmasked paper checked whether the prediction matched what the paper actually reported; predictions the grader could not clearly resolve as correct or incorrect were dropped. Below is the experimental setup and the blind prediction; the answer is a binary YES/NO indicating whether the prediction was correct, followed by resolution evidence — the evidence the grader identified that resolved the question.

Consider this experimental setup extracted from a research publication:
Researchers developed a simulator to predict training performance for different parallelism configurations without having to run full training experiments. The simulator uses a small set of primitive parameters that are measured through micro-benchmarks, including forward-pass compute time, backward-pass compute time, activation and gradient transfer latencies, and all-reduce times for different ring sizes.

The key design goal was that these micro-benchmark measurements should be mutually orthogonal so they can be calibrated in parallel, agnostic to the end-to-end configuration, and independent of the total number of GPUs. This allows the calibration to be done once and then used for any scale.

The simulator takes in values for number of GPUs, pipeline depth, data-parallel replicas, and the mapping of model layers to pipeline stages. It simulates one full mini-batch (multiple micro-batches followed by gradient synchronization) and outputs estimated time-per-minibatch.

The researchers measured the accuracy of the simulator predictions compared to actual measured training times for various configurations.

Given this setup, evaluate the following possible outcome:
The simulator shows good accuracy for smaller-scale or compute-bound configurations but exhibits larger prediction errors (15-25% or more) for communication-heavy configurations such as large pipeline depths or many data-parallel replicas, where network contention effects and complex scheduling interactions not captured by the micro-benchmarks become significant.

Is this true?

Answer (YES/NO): NO